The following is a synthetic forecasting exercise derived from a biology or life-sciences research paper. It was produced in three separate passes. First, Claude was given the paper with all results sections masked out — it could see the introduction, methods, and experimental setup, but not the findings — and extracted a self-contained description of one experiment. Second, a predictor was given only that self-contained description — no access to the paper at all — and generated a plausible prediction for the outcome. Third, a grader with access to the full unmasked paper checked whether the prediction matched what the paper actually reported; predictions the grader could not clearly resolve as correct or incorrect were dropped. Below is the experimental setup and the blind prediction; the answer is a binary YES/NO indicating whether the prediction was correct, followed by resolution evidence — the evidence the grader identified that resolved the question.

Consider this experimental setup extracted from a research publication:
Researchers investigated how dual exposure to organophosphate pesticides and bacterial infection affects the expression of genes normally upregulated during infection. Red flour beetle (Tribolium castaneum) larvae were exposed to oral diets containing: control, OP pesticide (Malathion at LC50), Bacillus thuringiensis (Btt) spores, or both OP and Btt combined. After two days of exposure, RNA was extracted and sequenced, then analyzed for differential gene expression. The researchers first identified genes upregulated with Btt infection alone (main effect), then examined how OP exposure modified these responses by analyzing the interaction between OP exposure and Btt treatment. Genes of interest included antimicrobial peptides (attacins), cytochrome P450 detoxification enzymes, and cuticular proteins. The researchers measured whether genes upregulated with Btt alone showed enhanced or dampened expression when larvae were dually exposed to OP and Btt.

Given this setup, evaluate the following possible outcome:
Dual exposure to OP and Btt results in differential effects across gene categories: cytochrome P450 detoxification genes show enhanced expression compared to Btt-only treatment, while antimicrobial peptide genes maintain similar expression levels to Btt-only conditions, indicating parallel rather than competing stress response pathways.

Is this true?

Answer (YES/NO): NO